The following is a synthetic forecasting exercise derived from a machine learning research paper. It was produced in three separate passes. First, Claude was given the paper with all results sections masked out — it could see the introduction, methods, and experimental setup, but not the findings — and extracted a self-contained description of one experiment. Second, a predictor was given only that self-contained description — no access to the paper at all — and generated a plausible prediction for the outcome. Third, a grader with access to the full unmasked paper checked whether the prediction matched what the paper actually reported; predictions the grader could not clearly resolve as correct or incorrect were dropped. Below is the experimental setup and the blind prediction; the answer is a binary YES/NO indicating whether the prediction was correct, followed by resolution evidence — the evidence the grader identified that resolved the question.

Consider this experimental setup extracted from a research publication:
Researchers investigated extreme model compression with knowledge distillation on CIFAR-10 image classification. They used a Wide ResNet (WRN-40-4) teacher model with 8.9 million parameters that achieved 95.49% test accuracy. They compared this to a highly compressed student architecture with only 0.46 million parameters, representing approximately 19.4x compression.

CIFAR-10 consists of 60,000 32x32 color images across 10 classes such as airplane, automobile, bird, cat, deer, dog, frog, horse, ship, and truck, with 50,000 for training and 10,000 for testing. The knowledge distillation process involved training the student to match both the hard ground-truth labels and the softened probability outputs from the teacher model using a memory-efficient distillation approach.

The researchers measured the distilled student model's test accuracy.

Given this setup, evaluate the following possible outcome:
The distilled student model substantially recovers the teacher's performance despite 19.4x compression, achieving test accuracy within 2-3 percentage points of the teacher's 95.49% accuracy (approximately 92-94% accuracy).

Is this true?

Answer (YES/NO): NO